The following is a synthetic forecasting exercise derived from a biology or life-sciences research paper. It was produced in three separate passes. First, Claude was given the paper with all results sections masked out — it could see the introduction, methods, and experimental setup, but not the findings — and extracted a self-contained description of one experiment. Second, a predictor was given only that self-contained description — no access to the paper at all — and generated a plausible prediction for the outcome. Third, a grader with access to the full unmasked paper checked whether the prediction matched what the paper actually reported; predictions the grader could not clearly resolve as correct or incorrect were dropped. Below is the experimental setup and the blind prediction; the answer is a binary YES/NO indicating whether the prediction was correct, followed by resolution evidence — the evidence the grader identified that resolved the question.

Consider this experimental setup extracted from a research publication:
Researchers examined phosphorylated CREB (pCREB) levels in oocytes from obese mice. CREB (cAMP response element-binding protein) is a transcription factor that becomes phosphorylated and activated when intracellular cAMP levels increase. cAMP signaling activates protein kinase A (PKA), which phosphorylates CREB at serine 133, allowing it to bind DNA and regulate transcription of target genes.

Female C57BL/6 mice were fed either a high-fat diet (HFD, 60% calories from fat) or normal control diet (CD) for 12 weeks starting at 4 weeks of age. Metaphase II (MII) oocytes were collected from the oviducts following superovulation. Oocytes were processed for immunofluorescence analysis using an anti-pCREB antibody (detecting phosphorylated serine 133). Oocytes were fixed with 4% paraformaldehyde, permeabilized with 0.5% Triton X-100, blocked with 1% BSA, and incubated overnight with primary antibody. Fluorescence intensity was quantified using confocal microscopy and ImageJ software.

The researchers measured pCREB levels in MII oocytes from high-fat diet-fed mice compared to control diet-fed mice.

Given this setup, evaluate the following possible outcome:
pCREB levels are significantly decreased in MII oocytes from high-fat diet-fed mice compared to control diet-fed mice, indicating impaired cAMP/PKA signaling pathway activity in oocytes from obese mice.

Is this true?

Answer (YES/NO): NO